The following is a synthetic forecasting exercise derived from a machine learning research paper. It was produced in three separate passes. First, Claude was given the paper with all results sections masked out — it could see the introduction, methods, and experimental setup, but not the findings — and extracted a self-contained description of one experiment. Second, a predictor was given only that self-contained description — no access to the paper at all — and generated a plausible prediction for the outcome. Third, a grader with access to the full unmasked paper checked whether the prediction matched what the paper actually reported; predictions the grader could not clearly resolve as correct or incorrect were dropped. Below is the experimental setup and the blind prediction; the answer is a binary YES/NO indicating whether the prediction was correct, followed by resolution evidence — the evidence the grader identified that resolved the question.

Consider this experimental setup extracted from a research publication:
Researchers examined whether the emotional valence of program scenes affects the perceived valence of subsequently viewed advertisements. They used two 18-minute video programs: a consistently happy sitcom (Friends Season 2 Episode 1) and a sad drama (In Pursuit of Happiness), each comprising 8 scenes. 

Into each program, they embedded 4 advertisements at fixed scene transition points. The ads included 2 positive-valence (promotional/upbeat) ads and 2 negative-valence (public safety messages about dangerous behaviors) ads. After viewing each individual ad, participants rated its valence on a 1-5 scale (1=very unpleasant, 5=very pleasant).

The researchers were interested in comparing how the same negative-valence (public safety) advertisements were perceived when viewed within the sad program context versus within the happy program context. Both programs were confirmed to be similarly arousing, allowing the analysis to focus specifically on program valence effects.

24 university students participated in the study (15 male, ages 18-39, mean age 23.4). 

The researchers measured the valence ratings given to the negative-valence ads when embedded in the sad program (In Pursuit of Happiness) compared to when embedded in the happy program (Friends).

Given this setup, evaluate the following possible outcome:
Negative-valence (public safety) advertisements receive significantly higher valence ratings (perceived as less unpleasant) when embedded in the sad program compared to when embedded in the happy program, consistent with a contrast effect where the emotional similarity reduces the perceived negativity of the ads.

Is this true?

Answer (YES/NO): NO